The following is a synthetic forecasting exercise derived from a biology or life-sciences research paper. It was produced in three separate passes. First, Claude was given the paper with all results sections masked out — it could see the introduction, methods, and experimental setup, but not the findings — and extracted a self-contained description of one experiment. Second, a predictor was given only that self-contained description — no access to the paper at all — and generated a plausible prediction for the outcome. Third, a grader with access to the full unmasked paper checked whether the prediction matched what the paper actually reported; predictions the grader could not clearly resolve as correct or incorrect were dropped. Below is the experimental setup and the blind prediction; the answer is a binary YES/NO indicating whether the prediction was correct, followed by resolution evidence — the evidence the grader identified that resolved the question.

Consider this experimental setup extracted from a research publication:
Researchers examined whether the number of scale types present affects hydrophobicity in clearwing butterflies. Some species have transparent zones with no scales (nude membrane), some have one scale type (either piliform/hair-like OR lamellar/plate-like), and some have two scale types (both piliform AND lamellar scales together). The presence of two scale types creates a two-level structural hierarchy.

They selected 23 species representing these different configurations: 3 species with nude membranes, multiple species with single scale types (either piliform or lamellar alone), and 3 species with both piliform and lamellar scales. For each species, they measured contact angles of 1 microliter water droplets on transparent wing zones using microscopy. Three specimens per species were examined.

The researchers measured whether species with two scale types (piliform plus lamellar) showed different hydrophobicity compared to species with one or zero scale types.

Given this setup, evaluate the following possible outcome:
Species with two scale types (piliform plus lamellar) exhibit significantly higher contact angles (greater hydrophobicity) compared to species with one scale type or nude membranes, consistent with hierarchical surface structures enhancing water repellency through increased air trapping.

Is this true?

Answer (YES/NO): NO